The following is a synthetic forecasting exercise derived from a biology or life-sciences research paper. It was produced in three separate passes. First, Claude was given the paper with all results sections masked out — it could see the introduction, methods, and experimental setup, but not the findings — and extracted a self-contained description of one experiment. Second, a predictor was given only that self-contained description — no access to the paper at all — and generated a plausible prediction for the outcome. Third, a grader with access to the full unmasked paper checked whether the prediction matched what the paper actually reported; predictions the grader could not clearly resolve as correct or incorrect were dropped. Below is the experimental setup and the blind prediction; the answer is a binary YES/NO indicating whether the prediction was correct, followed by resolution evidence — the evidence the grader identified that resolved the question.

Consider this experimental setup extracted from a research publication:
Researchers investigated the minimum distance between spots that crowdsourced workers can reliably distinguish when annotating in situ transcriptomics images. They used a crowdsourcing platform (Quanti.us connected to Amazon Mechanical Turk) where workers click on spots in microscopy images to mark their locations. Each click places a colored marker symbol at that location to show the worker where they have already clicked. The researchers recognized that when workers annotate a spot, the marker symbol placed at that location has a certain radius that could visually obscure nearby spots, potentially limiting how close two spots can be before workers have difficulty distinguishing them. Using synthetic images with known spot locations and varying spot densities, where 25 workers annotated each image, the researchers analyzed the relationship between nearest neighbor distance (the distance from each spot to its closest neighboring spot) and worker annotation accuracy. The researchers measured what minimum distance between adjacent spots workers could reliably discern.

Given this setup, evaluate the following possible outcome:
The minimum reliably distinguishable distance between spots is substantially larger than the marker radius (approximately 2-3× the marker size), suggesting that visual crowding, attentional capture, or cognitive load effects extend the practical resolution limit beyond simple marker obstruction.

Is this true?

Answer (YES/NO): NO